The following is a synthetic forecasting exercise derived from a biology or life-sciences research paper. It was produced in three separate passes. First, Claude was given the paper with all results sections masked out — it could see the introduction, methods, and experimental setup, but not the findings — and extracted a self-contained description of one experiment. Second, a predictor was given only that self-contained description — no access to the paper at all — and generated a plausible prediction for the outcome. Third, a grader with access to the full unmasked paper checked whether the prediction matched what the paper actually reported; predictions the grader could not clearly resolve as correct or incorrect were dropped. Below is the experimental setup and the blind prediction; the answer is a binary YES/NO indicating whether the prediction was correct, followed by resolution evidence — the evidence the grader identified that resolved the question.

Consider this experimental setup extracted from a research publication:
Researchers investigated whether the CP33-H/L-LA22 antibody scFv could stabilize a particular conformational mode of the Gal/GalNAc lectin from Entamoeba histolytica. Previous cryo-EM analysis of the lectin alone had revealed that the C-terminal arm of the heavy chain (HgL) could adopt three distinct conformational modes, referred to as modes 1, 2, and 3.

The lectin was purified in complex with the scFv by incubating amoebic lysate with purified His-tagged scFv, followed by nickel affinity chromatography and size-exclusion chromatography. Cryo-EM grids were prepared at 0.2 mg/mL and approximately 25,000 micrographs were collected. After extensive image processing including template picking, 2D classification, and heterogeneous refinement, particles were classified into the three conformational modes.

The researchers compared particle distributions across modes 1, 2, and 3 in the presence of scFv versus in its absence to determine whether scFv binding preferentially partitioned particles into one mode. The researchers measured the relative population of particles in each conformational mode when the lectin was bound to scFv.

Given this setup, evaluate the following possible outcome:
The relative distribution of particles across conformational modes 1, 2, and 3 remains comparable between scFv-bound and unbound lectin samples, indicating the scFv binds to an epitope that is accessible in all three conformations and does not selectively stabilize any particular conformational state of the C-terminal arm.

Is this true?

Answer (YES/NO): YES